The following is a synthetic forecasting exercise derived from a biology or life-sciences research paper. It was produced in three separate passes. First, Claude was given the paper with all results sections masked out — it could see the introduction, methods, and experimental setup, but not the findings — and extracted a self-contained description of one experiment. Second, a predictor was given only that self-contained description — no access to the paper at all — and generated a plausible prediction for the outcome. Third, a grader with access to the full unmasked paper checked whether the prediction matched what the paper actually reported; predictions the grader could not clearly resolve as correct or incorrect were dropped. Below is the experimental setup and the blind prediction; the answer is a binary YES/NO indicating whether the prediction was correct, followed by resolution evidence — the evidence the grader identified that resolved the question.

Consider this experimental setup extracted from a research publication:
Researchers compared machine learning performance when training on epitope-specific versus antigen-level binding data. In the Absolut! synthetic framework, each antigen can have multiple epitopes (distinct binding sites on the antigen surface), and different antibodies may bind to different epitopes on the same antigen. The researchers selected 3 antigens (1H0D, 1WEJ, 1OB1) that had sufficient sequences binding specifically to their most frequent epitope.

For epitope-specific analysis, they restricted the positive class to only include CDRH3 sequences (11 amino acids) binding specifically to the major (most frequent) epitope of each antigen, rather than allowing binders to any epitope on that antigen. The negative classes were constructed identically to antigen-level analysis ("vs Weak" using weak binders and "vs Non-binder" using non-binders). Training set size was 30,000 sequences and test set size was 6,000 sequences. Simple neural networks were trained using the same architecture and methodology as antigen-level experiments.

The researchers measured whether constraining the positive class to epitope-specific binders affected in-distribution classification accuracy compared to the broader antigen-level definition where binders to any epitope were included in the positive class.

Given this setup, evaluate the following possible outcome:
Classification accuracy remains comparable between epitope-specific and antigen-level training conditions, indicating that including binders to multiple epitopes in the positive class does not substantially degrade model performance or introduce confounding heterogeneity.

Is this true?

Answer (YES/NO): YES